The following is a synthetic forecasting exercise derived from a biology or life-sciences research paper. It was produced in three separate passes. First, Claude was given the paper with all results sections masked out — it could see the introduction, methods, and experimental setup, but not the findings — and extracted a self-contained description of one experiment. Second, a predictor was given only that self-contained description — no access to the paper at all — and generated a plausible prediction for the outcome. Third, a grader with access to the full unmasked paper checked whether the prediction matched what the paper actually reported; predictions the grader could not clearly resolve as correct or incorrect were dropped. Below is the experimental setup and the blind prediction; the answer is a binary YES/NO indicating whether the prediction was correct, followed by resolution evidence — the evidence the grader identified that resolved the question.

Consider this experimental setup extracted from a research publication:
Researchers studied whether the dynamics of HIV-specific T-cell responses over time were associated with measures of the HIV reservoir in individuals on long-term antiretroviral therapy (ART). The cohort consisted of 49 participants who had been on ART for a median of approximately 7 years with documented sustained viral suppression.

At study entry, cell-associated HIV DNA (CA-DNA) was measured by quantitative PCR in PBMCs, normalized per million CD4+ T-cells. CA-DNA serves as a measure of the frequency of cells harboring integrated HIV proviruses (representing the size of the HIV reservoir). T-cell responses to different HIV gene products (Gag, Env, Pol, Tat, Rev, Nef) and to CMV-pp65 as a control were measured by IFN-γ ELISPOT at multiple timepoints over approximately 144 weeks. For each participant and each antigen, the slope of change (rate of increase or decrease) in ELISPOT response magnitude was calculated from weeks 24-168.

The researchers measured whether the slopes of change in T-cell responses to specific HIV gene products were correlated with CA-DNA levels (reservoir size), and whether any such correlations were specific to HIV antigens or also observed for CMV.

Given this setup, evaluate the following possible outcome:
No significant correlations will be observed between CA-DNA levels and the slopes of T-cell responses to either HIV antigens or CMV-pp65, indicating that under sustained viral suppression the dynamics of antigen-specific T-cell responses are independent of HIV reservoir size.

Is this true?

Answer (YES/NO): NO